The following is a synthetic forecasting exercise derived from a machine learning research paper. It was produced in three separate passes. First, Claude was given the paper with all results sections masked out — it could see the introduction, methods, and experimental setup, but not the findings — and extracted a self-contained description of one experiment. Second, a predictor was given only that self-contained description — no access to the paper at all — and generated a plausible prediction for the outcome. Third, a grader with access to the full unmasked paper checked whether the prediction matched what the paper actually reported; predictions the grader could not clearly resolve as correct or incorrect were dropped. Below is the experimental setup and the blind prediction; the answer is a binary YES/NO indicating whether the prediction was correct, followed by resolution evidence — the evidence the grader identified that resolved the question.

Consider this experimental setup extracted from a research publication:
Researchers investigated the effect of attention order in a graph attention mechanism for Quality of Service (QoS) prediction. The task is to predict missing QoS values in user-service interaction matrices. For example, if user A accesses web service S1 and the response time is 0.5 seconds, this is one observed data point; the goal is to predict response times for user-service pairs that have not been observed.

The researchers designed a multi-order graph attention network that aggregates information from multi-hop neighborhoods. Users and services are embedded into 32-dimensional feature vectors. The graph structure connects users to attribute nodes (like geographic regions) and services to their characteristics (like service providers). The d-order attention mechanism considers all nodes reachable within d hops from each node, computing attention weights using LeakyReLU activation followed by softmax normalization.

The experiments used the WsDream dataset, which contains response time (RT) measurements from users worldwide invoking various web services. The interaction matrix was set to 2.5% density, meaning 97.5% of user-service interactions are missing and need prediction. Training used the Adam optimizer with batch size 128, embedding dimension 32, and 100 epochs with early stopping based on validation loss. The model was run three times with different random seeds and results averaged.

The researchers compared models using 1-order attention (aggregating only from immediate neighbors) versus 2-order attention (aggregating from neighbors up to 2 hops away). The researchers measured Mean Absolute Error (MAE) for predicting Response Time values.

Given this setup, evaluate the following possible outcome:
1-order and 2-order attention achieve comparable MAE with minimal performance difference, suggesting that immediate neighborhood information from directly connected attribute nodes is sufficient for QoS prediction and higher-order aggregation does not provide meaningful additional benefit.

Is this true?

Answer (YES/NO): NO